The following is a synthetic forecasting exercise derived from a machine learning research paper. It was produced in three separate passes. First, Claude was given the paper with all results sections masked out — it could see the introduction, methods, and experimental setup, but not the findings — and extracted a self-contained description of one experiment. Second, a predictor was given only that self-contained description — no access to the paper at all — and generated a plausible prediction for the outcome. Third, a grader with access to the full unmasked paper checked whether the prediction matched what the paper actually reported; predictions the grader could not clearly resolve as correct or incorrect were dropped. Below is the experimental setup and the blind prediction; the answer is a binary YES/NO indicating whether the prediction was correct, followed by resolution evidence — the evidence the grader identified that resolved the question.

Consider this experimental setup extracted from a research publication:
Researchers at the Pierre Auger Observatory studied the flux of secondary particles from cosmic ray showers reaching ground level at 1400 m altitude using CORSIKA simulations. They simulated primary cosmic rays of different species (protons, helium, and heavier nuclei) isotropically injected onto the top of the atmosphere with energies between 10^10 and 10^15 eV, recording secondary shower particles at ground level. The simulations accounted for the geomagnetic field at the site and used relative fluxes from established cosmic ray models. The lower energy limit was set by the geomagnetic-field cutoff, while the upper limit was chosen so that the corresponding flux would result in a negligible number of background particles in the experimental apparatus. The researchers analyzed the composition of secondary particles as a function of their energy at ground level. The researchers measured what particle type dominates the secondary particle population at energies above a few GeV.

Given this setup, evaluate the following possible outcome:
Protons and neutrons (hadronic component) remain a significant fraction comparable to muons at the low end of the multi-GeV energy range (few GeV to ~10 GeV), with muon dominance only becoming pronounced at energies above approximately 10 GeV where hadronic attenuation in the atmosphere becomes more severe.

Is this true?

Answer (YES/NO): NO